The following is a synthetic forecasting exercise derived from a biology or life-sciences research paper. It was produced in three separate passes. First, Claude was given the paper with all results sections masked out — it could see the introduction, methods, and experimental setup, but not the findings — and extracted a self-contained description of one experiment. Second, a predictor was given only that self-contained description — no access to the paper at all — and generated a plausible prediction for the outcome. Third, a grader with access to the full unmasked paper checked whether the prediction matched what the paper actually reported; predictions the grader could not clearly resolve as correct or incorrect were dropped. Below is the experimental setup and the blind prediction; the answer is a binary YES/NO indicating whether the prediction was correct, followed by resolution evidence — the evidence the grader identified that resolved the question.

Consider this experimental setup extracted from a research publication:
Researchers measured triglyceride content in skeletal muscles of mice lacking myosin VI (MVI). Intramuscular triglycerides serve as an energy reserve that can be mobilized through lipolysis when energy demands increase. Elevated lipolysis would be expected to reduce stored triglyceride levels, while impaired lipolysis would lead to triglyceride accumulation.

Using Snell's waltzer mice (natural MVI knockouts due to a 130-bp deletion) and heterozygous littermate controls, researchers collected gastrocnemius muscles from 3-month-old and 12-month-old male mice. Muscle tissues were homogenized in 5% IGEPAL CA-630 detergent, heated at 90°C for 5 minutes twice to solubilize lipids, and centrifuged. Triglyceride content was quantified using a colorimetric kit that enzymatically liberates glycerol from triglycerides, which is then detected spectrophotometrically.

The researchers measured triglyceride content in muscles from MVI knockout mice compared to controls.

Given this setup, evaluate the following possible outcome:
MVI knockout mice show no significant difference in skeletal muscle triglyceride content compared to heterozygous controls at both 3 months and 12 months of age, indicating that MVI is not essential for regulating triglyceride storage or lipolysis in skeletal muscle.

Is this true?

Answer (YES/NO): NO